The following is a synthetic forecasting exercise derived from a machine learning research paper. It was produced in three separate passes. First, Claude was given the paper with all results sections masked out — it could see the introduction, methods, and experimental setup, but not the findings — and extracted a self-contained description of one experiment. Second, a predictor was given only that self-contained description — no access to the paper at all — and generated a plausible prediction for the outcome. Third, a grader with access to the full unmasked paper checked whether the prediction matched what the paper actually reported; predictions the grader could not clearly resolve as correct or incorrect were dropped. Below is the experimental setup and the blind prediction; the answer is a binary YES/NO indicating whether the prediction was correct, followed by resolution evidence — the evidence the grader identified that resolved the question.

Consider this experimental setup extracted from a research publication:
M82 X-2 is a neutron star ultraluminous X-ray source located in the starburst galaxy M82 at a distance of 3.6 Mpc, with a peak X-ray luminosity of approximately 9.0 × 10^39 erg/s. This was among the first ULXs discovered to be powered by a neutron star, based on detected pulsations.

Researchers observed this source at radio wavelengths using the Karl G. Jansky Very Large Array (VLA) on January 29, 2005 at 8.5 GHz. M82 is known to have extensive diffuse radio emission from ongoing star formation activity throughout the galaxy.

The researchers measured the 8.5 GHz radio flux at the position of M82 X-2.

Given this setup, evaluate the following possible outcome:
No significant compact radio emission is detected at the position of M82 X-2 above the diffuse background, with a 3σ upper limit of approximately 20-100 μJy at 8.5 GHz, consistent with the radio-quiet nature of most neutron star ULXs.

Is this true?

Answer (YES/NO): NO